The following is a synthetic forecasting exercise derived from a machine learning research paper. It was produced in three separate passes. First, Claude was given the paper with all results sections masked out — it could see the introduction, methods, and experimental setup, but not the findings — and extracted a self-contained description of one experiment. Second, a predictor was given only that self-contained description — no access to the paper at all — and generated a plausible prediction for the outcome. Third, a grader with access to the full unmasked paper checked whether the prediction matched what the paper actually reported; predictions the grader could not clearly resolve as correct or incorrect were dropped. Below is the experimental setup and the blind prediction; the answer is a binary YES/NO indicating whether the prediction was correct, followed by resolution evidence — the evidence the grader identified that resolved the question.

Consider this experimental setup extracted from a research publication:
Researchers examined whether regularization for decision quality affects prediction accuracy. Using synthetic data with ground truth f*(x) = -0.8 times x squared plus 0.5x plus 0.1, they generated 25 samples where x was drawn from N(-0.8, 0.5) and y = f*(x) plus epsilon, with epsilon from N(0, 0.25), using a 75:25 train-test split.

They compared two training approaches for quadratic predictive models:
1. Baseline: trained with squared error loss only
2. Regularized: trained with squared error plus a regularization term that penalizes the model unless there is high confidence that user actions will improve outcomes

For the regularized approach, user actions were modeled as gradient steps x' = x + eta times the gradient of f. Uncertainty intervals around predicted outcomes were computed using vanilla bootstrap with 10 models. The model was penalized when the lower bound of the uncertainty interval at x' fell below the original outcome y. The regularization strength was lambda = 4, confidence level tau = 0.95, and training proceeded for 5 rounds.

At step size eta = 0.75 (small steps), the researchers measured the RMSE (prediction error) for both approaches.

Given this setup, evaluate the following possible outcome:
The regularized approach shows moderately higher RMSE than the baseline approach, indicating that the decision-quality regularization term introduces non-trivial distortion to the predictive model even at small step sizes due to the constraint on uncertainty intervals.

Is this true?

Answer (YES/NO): NO